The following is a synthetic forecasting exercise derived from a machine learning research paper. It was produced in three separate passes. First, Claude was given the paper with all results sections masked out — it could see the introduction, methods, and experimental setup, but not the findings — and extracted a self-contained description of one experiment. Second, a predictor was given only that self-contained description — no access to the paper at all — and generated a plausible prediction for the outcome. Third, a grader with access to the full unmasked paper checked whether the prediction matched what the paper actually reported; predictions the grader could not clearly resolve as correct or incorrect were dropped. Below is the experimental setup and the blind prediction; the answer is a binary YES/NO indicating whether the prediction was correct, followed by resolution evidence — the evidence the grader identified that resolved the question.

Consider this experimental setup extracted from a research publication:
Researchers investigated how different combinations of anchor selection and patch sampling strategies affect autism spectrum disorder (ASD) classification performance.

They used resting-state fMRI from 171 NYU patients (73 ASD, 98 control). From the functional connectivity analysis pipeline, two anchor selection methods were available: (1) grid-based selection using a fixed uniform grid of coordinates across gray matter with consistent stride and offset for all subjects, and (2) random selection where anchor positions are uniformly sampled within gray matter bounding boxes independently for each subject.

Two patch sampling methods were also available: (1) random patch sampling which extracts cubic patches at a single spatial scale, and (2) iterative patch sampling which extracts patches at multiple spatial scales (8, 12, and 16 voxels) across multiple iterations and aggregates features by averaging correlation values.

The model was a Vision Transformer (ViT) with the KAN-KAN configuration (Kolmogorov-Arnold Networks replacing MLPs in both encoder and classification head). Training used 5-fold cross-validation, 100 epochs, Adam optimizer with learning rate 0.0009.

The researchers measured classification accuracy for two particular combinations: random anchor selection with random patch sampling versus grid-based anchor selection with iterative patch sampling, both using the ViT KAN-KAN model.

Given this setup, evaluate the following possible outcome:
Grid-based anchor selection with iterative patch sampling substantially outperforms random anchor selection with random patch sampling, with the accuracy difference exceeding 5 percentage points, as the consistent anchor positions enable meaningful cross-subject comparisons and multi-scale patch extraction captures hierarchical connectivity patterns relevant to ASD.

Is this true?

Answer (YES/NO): NO